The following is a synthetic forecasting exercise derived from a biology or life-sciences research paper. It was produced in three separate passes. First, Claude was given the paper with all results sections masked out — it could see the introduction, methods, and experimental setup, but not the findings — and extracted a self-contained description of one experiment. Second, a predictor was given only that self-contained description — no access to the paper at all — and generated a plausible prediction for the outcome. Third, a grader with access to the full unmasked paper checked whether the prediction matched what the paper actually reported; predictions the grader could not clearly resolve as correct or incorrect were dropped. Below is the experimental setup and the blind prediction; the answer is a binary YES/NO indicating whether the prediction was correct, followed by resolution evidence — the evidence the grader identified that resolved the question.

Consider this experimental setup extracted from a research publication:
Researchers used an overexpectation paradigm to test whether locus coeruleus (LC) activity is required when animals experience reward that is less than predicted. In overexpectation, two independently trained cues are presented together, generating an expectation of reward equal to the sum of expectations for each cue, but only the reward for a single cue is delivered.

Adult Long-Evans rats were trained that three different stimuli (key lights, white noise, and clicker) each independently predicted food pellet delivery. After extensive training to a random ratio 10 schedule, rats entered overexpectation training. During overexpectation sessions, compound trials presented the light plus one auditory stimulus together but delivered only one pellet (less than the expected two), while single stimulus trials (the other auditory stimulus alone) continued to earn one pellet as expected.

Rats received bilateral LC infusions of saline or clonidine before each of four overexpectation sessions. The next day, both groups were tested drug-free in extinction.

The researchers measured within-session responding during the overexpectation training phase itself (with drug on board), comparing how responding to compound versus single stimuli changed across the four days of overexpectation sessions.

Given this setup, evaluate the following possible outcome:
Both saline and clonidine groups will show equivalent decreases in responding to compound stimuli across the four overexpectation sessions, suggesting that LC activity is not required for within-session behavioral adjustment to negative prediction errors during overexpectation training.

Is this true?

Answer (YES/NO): YES